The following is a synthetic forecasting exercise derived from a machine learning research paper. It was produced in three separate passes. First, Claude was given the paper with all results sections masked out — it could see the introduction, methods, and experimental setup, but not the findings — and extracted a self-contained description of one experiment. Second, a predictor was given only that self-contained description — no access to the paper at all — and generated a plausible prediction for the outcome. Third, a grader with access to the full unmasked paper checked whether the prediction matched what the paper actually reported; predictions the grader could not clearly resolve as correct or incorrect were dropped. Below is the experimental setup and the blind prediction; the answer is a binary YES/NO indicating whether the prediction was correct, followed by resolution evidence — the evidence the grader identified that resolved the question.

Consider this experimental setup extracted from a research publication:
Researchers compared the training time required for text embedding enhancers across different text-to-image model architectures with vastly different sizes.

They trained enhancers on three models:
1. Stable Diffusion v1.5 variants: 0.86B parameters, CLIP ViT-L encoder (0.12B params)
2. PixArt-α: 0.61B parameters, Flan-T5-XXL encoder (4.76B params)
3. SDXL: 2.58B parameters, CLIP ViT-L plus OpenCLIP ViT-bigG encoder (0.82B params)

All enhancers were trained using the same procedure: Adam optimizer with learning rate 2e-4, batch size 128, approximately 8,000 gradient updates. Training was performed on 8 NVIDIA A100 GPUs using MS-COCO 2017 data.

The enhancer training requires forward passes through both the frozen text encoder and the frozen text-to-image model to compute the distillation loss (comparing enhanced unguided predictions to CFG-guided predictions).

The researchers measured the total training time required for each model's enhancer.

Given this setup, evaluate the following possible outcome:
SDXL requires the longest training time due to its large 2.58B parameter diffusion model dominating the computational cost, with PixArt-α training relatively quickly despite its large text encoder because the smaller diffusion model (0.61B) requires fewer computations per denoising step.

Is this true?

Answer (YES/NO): YES